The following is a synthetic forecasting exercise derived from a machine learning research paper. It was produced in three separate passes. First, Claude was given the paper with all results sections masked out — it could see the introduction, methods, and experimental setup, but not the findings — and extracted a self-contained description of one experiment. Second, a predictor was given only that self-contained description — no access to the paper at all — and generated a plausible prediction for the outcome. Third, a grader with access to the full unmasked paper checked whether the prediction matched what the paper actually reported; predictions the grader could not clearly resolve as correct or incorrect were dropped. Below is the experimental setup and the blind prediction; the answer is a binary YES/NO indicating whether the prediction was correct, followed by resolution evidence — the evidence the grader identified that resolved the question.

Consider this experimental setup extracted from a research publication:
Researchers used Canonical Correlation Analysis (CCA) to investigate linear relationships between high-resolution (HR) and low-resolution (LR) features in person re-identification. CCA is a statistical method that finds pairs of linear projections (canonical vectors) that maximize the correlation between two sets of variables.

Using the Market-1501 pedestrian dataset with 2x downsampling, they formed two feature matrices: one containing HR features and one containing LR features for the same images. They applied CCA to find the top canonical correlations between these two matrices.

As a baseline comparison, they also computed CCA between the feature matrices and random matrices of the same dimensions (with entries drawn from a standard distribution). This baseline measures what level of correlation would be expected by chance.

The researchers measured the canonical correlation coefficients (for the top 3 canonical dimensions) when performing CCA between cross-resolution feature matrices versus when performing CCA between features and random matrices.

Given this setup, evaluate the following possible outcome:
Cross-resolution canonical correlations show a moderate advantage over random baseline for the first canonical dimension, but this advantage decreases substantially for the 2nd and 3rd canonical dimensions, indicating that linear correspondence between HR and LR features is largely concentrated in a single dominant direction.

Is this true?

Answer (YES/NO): NO